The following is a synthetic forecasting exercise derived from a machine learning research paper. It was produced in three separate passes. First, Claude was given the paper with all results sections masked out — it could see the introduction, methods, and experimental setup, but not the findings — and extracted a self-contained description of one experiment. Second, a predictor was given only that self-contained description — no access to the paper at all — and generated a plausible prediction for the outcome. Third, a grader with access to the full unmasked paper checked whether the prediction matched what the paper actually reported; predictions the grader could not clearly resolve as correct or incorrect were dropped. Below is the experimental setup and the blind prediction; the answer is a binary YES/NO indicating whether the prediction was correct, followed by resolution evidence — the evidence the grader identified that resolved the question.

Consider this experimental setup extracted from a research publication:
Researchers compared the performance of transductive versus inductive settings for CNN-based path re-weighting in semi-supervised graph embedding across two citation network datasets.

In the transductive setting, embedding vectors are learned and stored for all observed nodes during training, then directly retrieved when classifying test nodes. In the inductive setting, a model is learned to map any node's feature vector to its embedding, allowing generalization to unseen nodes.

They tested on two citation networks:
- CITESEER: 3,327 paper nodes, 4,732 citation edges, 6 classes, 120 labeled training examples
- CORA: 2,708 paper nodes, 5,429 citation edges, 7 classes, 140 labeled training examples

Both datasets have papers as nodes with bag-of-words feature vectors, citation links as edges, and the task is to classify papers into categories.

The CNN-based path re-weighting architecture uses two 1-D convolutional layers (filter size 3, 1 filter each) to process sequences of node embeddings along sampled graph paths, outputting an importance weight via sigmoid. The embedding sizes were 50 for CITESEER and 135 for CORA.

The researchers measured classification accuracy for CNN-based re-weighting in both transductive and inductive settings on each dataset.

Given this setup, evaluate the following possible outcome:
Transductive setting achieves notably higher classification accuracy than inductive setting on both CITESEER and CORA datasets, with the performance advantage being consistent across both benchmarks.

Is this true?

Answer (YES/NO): NO